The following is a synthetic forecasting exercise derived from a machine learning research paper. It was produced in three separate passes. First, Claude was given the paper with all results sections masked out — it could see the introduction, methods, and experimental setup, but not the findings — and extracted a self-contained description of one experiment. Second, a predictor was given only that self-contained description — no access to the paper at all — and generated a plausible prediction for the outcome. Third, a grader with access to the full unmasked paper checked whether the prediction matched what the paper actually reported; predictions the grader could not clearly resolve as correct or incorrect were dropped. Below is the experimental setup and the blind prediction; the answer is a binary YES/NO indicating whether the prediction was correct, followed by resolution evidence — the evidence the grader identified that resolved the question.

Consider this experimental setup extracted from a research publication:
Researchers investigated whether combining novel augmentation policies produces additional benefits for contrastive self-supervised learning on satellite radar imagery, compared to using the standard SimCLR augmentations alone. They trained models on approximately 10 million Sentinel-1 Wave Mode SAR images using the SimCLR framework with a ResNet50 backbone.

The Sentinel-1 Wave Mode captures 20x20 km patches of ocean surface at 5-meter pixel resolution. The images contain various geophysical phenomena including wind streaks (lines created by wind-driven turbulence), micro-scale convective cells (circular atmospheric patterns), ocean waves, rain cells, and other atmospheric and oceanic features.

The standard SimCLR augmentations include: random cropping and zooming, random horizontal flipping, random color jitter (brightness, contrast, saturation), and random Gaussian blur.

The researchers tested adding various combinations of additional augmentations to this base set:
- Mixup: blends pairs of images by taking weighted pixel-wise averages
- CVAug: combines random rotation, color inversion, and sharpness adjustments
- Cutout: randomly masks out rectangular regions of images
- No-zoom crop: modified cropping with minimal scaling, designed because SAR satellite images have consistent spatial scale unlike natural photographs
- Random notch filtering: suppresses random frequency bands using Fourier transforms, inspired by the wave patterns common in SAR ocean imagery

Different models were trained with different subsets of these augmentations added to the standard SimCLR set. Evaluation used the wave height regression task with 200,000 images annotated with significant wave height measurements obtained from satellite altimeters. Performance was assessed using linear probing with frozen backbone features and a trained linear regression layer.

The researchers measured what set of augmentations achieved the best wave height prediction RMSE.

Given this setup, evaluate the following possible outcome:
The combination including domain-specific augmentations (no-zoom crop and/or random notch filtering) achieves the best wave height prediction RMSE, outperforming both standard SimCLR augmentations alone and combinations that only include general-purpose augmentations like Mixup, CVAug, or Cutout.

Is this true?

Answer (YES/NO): NO